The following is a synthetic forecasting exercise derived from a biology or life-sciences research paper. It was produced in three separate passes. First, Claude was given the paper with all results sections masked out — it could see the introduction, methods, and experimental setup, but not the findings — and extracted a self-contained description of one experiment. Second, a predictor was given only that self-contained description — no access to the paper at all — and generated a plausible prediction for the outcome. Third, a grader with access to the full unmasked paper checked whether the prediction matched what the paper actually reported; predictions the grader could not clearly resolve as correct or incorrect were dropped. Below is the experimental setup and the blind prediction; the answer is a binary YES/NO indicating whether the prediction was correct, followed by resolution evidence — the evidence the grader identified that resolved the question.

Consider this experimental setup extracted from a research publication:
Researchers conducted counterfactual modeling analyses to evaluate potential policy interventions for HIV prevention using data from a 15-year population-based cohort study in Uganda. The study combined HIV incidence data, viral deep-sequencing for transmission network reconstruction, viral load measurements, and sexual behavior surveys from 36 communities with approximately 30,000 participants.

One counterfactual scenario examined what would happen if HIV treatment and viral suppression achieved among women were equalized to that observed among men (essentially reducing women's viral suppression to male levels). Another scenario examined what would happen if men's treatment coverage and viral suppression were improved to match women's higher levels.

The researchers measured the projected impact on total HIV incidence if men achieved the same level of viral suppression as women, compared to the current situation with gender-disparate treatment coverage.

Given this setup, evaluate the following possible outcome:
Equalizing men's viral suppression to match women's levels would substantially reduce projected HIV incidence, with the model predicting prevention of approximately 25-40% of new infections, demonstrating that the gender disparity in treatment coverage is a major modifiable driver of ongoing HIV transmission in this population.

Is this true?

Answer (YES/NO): NO